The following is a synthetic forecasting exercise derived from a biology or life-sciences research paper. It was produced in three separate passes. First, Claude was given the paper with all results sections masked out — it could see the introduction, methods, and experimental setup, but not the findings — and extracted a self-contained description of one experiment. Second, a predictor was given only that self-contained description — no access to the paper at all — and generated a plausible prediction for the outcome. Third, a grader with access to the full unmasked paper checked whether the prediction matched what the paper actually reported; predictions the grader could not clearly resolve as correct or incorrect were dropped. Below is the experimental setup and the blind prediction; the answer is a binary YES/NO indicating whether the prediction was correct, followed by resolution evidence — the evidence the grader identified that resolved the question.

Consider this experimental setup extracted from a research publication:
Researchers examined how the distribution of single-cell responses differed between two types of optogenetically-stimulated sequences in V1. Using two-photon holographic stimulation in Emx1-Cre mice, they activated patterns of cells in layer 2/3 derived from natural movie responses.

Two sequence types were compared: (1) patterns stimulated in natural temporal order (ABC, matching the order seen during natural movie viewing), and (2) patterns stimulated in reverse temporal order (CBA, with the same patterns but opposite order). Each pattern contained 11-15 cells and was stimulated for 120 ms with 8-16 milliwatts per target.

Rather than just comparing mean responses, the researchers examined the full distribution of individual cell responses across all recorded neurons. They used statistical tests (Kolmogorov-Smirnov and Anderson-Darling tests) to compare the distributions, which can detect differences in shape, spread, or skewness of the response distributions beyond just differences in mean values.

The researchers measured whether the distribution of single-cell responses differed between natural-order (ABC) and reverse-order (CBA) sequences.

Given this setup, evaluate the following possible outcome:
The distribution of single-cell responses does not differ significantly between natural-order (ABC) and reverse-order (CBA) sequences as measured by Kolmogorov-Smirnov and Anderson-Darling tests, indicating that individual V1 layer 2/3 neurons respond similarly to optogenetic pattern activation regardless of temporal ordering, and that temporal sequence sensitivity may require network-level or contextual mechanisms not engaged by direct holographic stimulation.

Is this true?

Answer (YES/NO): NO